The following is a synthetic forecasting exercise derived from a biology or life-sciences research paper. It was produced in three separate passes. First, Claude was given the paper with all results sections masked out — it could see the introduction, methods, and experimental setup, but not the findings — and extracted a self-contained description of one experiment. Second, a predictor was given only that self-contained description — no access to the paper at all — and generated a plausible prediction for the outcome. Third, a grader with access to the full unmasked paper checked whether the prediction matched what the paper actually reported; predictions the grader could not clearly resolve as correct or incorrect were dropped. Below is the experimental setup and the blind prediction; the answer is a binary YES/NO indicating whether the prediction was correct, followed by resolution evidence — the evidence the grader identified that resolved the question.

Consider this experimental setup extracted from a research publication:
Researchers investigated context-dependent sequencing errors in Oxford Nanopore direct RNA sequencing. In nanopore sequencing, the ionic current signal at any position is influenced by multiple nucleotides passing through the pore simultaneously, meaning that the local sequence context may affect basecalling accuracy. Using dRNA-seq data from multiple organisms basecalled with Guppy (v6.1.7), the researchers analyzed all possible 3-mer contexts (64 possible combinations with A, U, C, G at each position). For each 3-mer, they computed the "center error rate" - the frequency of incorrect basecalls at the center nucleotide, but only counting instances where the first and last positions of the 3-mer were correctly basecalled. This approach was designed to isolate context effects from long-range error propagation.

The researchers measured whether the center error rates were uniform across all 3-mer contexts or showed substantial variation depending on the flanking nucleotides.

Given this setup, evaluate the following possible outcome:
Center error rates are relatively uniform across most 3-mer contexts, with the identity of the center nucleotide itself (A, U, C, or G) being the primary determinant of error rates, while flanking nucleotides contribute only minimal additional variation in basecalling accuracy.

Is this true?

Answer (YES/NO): NO